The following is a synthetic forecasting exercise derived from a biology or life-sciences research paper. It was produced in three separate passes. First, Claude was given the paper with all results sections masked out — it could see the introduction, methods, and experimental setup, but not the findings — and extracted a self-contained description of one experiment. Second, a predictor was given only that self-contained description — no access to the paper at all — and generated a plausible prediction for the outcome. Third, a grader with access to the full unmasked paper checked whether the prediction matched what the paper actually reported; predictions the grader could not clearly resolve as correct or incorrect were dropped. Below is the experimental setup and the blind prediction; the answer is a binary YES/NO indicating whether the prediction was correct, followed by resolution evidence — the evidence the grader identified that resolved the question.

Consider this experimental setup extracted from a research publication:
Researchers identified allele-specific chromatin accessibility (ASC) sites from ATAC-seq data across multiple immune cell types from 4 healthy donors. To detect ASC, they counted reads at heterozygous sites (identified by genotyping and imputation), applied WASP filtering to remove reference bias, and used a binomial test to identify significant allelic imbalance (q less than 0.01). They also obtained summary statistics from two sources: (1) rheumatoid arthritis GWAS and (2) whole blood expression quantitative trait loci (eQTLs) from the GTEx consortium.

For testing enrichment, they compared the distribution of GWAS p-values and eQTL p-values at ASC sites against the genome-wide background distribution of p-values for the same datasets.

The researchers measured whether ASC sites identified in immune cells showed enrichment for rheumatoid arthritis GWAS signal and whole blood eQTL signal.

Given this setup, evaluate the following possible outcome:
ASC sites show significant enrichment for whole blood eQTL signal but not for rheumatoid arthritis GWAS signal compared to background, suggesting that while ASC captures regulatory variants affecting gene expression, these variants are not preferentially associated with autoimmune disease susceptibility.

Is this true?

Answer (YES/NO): NO